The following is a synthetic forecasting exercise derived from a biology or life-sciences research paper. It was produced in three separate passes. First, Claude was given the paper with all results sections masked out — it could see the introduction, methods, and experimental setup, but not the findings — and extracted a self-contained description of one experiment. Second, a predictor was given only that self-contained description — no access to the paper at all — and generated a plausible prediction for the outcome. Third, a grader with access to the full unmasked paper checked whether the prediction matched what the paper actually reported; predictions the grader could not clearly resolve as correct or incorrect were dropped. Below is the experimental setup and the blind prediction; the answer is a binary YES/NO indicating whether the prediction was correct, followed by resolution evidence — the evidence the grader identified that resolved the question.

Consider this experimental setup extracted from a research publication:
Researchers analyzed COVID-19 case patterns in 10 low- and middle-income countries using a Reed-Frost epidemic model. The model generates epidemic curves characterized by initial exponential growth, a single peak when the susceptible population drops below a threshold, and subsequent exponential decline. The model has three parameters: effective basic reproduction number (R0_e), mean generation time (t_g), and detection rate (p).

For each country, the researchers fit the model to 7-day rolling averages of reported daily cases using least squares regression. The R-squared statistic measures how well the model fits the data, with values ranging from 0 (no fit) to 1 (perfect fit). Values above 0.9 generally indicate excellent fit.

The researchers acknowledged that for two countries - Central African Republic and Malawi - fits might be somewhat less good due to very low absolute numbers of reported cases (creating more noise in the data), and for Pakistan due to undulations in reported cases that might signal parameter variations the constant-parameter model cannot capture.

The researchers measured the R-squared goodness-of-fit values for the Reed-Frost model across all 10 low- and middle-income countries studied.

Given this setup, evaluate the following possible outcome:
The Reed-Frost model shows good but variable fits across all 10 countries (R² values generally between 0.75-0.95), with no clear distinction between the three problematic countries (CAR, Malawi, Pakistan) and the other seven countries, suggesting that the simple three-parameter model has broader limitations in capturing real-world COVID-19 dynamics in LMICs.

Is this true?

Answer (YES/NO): NO